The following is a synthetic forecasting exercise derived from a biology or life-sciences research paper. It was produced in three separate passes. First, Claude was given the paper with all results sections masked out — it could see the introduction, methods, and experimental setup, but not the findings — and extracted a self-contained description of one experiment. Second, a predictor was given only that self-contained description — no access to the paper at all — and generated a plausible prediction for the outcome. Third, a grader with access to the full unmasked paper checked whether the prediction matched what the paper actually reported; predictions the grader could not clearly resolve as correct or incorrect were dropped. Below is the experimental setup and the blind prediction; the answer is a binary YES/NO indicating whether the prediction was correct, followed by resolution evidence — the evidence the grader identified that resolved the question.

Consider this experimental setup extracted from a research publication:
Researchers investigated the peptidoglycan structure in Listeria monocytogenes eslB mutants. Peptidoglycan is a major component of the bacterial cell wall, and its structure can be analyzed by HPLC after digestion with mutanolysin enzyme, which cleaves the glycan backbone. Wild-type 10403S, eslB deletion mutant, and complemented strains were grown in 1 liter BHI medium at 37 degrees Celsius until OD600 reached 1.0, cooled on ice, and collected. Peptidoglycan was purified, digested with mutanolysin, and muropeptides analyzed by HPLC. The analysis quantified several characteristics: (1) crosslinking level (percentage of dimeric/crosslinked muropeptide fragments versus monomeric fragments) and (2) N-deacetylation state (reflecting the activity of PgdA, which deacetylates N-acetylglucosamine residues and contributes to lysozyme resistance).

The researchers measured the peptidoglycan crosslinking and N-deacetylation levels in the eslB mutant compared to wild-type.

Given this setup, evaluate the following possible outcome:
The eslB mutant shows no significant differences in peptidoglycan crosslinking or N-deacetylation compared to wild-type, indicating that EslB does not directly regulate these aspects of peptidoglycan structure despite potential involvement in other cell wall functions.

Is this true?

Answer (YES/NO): NO